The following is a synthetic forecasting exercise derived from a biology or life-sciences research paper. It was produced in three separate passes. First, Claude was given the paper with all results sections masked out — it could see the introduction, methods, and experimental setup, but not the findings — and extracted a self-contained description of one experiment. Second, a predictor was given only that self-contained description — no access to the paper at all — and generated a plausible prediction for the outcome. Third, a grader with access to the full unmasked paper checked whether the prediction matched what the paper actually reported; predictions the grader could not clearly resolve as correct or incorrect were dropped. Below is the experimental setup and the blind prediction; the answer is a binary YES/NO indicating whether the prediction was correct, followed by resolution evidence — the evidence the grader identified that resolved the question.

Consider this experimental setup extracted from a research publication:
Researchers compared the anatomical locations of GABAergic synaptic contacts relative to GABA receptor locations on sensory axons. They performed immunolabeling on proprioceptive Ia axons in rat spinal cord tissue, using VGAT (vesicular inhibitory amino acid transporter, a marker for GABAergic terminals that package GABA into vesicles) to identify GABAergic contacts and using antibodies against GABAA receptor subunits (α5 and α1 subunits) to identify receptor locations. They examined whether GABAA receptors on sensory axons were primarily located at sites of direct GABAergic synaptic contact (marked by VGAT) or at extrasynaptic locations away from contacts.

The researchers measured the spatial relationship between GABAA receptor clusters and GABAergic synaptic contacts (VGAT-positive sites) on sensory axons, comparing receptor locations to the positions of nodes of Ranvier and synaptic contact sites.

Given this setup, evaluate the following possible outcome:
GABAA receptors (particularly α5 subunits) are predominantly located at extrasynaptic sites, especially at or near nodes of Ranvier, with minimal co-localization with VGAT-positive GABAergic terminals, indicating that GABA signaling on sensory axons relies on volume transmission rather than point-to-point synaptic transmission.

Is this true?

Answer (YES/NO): NO